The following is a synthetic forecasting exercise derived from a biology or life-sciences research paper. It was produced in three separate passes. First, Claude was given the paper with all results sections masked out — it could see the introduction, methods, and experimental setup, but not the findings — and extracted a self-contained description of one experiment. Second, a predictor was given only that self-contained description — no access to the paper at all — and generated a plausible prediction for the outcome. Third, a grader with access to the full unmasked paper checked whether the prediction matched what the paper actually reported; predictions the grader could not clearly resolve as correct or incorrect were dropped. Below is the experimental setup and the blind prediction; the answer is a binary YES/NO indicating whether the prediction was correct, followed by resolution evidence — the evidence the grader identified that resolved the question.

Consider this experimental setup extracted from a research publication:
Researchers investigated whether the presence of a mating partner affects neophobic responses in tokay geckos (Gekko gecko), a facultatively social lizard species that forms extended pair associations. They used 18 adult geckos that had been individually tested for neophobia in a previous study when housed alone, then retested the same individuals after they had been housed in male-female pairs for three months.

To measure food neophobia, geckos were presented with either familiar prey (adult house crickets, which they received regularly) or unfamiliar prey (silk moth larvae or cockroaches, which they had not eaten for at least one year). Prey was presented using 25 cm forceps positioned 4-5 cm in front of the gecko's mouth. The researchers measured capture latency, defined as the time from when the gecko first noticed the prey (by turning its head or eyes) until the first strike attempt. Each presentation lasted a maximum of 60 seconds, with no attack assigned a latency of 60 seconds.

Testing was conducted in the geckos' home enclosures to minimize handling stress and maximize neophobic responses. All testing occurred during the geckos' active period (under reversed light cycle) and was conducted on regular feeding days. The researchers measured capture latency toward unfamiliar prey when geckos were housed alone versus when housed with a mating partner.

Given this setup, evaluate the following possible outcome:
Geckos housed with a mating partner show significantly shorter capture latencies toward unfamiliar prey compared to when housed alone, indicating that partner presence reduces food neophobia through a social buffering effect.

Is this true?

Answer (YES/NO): NO